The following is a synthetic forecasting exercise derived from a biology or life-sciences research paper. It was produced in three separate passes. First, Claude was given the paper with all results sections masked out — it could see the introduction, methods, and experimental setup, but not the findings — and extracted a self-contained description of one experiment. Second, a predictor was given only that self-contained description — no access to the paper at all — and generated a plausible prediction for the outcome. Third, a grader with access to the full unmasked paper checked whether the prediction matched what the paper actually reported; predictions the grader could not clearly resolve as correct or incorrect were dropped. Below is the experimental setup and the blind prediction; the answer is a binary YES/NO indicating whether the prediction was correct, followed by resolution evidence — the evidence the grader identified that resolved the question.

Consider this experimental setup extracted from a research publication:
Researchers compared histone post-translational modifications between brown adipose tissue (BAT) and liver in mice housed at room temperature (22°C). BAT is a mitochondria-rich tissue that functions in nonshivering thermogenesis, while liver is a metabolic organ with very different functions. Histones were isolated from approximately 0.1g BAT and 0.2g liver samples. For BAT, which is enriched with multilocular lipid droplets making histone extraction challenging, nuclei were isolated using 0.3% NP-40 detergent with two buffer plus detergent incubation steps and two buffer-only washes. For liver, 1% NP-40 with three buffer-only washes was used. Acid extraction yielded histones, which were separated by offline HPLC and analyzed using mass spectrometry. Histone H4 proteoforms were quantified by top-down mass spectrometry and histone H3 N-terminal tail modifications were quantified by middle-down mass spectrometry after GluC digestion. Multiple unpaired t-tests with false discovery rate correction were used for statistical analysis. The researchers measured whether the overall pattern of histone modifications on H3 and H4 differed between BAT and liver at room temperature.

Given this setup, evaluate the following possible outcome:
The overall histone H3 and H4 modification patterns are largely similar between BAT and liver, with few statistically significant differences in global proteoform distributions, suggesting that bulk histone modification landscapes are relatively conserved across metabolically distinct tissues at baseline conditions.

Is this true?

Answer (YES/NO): NO